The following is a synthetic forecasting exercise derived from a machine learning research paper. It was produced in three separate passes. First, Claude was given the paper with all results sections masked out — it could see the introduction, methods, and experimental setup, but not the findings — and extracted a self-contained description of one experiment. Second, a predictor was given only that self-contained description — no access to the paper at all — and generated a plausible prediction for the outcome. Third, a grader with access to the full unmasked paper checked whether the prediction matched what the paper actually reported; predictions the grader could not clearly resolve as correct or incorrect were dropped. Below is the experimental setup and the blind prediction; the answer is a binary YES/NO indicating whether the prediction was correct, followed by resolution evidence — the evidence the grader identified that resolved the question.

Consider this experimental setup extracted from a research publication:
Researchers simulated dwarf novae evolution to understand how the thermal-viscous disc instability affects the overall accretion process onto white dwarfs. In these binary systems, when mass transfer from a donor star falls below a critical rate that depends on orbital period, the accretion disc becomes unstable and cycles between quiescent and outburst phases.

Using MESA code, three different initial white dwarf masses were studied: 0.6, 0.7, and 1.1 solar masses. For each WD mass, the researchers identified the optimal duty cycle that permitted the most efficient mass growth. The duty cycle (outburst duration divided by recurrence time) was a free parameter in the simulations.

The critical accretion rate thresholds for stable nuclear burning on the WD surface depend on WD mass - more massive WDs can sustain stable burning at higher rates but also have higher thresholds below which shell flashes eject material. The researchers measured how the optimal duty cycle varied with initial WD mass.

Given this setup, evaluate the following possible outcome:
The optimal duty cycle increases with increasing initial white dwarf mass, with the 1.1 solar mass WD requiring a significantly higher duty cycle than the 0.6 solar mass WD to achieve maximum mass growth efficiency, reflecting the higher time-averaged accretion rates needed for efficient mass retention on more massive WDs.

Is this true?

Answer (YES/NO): NO